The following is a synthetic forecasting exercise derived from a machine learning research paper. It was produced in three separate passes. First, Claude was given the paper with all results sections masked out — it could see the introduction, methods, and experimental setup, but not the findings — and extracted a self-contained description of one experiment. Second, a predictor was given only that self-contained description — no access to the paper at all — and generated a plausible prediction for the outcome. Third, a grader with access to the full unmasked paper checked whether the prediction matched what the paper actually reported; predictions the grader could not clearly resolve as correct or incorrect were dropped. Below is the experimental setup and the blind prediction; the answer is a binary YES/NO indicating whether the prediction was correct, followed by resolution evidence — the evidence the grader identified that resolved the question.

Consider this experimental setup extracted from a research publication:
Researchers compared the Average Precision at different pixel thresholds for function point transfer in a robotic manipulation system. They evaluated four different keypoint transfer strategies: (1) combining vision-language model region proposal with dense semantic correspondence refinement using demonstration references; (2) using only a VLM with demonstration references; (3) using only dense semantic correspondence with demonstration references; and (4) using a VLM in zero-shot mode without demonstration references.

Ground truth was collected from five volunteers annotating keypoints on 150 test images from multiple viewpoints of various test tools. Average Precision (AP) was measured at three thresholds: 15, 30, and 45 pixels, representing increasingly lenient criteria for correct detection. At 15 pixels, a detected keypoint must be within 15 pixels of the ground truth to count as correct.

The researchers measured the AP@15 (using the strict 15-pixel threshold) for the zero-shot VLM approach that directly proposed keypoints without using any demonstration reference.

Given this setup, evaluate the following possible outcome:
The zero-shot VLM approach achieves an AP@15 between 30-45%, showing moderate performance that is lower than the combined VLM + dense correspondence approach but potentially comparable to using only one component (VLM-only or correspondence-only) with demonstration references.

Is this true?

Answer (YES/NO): NO